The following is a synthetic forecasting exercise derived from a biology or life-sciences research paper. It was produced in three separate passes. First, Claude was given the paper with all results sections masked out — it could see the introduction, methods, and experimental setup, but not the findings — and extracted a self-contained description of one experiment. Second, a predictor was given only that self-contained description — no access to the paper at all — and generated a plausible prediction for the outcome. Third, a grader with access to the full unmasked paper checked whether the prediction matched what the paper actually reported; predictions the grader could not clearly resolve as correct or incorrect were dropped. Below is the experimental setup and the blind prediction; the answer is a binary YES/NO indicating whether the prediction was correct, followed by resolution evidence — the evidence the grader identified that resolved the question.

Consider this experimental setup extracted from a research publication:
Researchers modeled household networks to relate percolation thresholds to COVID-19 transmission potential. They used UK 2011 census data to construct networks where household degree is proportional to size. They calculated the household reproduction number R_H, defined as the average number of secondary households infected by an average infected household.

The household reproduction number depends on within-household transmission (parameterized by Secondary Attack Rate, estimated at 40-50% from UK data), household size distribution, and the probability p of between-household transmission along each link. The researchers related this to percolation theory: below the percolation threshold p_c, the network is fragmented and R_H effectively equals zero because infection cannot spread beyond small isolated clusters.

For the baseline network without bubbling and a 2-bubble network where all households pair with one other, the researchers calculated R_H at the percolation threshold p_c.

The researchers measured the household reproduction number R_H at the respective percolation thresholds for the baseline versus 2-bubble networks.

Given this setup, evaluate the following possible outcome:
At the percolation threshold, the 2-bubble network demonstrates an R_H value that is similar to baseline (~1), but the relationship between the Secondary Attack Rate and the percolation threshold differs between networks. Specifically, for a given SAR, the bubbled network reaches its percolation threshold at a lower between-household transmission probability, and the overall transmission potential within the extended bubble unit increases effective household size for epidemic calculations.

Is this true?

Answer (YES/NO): NO